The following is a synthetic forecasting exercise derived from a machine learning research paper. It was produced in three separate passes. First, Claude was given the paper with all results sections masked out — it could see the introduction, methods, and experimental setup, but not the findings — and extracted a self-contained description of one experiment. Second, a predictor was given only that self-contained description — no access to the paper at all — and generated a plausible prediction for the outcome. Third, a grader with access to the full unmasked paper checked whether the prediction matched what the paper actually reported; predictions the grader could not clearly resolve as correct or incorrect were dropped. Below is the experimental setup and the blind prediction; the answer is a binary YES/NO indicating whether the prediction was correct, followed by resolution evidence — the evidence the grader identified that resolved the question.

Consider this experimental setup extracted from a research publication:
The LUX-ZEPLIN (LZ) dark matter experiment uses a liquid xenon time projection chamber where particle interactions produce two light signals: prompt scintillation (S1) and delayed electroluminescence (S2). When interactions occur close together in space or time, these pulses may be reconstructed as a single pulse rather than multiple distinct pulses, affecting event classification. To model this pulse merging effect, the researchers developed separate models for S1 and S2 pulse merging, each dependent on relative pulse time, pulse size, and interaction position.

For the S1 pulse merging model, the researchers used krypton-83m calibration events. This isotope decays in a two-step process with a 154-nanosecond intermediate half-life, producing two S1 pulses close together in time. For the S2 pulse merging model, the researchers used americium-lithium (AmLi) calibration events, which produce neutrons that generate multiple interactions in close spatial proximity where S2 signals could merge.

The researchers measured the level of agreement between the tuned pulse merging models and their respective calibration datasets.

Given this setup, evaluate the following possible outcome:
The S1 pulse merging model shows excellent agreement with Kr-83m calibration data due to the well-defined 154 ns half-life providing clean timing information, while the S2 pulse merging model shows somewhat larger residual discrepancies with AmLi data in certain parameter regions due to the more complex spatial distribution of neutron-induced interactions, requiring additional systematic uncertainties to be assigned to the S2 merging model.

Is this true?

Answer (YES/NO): NO